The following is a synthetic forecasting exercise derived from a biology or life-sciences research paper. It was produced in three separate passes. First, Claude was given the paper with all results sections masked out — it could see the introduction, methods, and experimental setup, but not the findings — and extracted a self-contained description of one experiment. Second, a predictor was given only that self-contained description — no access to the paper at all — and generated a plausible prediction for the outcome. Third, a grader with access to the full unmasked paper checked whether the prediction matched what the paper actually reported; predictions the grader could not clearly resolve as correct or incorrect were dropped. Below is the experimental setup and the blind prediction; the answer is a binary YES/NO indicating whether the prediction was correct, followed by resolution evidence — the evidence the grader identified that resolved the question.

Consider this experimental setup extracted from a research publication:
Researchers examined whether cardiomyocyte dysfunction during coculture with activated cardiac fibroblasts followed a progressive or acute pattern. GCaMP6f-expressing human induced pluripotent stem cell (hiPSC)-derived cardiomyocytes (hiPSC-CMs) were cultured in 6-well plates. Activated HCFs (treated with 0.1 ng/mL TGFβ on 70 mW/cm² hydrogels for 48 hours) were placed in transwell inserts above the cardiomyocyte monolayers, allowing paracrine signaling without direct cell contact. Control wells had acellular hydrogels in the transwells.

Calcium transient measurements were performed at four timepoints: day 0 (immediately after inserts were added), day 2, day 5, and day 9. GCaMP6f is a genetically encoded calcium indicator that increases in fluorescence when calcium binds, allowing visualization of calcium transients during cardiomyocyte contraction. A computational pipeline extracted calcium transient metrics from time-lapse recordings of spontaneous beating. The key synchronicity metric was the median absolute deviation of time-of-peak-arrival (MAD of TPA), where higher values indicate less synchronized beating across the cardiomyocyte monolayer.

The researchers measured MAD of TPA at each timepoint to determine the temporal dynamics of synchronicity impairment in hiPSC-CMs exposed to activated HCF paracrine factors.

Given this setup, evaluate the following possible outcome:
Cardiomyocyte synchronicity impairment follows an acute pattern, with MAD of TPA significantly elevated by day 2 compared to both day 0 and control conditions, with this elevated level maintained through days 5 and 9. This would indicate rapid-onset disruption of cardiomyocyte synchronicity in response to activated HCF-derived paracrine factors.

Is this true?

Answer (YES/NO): NO